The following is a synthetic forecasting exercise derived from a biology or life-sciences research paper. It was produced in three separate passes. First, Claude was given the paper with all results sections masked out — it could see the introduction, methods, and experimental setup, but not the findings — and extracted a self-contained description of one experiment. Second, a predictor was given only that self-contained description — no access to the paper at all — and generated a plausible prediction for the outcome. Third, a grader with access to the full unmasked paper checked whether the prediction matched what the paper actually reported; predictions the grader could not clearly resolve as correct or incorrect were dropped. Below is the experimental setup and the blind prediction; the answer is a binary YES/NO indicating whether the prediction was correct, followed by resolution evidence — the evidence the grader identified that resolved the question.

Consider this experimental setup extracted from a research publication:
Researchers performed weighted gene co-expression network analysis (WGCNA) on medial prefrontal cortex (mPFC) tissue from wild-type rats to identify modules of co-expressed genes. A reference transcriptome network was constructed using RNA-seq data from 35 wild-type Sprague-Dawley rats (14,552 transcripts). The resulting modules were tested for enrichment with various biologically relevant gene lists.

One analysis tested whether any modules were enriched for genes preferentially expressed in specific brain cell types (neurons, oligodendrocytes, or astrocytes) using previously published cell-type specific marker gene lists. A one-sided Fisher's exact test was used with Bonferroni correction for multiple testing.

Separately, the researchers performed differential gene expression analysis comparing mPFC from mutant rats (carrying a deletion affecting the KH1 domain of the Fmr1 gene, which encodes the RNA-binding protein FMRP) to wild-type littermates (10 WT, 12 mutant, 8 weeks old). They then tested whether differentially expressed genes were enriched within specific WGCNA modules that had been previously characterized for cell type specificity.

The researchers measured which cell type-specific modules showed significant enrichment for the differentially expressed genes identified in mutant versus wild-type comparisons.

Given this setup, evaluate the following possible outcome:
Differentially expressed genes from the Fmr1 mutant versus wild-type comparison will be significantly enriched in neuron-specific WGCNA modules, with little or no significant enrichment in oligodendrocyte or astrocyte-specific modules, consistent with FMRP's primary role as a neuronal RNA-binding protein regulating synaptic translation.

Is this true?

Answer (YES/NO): YES